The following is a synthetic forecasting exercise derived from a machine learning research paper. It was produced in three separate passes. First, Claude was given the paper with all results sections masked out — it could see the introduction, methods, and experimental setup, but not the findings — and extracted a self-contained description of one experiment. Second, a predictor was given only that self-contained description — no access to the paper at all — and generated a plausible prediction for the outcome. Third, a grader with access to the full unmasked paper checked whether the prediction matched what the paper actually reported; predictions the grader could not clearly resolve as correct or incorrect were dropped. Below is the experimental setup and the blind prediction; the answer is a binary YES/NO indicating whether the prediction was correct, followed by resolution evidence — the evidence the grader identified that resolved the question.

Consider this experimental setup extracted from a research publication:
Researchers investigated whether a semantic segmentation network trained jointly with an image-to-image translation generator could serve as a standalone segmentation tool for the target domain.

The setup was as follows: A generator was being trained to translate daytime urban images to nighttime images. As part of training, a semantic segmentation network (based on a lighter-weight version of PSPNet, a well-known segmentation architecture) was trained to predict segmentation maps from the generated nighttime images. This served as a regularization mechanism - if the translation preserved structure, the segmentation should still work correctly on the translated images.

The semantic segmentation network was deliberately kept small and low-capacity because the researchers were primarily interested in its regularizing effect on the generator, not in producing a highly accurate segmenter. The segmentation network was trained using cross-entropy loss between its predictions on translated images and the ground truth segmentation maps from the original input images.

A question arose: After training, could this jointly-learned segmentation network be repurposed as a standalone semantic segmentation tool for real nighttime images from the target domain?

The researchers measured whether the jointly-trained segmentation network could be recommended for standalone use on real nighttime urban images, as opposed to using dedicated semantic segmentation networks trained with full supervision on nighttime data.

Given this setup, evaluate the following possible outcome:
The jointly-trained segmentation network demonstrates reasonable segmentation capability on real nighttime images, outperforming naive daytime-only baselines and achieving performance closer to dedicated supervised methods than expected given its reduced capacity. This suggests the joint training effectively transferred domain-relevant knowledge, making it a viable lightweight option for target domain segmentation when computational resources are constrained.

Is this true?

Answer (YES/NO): NO